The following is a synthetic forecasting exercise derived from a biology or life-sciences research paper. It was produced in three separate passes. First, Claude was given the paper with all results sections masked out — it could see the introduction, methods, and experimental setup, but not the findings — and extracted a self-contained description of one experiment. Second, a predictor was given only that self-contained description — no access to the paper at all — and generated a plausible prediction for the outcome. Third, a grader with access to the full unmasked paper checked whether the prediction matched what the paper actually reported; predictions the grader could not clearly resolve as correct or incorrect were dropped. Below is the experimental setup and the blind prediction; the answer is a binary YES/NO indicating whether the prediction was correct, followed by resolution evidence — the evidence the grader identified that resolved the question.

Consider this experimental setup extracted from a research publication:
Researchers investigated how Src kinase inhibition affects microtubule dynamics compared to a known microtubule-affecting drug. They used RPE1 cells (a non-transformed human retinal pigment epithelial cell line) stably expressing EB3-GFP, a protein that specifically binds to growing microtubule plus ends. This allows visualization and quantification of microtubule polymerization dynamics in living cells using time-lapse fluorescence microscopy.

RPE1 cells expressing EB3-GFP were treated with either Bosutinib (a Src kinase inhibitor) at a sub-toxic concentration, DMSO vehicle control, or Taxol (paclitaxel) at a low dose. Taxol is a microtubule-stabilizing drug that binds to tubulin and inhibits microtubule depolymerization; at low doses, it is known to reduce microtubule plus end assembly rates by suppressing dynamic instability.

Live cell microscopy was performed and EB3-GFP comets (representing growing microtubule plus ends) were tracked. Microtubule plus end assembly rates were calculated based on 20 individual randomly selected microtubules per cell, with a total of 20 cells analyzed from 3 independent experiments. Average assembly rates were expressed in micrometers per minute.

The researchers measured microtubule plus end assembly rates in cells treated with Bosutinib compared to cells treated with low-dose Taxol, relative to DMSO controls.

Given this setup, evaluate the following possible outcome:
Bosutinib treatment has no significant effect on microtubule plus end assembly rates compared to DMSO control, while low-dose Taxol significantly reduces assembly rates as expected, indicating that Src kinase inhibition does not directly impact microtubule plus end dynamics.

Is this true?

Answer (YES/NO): NO